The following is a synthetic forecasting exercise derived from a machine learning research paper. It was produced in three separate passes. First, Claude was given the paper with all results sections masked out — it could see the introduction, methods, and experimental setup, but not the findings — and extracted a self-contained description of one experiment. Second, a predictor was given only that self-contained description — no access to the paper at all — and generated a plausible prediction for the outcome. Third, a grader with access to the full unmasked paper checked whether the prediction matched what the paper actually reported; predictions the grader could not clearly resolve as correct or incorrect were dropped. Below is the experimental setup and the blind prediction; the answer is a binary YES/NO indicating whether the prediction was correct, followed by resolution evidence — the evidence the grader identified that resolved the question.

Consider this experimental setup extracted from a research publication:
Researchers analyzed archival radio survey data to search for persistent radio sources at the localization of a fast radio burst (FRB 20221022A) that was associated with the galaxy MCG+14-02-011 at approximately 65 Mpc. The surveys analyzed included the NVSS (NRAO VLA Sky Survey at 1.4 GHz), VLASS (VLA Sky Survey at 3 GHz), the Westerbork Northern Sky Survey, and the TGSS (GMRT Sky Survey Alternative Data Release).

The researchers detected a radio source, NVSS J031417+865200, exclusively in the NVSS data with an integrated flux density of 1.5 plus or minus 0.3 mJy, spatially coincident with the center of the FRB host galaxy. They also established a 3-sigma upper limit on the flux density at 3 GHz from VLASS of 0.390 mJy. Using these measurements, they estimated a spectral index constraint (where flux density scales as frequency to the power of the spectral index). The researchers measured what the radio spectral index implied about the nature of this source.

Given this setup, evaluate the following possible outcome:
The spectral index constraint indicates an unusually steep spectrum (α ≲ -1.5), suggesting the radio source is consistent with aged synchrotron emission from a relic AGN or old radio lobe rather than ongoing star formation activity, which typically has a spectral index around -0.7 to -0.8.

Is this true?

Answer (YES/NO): NO